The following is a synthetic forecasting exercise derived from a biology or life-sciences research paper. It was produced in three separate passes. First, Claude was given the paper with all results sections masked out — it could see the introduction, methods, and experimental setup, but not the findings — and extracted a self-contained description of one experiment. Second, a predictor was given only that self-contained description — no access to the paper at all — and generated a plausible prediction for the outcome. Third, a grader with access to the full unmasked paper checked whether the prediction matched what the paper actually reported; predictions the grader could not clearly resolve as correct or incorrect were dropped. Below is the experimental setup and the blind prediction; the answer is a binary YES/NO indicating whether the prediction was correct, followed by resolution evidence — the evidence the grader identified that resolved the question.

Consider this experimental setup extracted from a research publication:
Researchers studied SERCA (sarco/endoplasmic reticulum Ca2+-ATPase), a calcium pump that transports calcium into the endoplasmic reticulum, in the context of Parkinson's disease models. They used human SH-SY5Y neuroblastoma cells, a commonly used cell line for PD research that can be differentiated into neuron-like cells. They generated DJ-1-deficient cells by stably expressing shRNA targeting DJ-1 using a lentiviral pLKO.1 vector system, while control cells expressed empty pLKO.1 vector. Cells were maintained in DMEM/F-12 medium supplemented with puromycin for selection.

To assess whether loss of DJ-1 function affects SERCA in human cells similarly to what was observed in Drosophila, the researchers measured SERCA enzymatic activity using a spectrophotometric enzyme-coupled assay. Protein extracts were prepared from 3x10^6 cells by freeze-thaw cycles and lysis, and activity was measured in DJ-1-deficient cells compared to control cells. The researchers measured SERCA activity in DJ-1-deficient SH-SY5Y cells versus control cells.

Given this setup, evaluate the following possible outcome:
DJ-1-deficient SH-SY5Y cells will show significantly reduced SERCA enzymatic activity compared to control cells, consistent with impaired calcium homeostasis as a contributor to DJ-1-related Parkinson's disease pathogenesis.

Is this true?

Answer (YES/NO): YES